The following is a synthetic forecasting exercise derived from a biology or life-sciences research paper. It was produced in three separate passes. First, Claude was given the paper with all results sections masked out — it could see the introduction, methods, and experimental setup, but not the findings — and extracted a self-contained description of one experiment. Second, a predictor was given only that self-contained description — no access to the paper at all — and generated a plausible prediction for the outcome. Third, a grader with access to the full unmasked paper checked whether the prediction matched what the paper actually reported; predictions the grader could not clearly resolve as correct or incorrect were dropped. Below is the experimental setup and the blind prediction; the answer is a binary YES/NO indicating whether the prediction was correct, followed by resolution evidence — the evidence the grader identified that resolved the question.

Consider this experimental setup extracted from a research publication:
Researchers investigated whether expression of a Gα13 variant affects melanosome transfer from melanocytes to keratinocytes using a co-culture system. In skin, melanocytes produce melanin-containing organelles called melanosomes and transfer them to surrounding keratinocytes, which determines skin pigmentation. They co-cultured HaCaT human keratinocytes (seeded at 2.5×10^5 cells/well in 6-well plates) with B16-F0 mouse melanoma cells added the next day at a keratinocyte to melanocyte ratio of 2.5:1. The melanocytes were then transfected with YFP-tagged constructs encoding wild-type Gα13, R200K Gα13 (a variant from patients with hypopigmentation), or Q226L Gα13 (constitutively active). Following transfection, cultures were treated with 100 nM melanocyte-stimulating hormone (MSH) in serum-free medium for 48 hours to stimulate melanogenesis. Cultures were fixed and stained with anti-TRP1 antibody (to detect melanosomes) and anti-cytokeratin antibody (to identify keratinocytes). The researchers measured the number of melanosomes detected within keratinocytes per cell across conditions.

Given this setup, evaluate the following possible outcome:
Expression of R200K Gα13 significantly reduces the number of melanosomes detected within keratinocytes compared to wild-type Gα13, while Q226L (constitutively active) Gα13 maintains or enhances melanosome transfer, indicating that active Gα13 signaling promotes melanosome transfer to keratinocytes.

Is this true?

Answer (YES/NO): NO